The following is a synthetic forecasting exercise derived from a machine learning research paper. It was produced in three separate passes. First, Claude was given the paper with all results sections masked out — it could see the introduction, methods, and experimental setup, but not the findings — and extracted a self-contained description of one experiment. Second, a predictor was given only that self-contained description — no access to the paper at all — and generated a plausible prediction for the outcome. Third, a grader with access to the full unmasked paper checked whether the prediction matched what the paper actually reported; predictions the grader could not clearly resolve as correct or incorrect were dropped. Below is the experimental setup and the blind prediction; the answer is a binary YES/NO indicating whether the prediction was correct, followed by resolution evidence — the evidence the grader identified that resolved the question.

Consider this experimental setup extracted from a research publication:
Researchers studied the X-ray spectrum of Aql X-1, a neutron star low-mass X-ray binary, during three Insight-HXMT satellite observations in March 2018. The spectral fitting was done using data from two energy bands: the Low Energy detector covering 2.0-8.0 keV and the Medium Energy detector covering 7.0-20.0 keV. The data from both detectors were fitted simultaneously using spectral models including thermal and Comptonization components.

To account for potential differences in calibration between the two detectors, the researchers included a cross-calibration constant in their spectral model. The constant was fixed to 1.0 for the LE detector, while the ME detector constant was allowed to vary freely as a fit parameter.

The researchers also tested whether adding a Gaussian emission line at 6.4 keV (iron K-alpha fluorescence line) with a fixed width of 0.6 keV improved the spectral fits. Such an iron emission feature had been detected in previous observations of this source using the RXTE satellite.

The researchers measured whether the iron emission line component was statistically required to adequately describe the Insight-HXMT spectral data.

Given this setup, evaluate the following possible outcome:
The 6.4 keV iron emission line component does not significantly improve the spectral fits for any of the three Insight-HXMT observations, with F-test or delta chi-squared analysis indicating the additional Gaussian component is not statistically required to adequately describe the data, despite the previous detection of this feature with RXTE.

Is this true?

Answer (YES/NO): YES